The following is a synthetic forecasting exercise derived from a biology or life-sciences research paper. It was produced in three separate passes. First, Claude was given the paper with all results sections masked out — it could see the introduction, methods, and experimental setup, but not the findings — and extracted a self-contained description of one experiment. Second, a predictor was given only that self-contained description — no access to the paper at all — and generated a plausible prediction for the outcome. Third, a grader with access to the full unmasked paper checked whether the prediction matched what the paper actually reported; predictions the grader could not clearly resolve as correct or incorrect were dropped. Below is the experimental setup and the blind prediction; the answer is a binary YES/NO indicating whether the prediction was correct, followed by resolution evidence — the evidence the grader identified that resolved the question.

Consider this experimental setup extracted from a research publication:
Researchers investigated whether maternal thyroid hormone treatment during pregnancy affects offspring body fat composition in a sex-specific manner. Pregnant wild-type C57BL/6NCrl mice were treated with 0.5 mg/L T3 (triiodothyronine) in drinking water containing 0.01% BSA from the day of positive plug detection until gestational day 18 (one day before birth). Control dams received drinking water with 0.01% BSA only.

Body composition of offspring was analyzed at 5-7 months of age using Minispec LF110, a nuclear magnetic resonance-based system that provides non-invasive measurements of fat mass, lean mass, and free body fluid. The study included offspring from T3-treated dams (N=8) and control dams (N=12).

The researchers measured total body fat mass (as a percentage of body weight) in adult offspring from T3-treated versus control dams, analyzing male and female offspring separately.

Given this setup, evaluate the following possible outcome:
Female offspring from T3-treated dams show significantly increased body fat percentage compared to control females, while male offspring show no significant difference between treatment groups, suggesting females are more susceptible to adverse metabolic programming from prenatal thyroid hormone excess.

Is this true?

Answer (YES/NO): NO